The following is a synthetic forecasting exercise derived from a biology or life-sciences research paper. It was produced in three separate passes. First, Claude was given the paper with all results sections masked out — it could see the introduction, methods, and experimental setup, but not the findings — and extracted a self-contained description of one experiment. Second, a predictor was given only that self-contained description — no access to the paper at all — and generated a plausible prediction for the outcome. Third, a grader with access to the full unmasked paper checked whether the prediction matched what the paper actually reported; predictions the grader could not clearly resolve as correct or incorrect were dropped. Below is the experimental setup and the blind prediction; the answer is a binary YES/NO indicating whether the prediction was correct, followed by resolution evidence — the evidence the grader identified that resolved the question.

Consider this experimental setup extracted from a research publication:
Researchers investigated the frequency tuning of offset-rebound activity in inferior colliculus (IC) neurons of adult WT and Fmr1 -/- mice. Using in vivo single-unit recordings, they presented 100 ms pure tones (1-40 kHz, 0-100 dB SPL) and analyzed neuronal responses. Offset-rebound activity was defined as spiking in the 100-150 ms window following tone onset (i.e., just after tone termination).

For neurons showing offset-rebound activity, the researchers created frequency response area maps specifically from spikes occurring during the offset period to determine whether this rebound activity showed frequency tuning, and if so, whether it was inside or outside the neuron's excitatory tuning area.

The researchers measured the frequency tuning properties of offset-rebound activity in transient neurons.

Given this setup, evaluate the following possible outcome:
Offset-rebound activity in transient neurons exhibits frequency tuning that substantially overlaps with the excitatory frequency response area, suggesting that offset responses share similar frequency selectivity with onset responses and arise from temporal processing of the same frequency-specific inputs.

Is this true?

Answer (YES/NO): NO